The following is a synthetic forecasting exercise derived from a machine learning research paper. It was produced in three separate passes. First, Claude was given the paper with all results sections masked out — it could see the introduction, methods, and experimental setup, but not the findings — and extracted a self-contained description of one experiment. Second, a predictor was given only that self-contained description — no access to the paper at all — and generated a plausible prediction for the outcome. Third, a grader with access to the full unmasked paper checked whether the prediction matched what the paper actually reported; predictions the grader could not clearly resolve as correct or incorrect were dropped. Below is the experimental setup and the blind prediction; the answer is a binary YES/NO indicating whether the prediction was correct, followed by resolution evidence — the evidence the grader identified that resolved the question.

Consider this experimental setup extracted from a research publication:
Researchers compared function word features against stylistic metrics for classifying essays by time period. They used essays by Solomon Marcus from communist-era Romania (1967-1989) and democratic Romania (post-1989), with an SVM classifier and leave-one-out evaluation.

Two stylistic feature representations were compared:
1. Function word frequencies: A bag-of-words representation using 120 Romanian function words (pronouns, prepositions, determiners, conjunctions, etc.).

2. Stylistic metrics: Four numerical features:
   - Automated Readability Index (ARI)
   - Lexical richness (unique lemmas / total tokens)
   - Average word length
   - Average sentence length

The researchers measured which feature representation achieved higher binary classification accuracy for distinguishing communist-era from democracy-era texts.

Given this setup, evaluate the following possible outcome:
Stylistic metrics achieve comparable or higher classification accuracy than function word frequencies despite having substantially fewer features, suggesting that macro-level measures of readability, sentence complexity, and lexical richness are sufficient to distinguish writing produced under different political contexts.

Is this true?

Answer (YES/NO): YES